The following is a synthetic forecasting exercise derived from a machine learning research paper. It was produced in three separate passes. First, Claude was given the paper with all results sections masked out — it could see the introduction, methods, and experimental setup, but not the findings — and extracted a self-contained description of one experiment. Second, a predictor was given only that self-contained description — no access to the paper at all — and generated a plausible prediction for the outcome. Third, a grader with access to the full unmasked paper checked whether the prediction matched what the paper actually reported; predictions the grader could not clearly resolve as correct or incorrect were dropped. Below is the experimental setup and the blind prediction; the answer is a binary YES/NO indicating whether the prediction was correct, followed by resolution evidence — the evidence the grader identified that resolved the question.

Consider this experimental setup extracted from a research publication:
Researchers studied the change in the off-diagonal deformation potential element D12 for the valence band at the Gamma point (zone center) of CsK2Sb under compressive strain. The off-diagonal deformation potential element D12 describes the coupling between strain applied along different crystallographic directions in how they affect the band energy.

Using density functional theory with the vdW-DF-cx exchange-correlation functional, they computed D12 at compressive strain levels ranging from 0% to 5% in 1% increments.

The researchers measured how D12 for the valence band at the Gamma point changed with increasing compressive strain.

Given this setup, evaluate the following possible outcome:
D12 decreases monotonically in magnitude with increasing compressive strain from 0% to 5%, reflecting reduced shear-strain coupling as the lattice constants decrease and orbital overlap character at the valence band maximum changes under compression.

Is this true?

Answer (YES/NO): NO